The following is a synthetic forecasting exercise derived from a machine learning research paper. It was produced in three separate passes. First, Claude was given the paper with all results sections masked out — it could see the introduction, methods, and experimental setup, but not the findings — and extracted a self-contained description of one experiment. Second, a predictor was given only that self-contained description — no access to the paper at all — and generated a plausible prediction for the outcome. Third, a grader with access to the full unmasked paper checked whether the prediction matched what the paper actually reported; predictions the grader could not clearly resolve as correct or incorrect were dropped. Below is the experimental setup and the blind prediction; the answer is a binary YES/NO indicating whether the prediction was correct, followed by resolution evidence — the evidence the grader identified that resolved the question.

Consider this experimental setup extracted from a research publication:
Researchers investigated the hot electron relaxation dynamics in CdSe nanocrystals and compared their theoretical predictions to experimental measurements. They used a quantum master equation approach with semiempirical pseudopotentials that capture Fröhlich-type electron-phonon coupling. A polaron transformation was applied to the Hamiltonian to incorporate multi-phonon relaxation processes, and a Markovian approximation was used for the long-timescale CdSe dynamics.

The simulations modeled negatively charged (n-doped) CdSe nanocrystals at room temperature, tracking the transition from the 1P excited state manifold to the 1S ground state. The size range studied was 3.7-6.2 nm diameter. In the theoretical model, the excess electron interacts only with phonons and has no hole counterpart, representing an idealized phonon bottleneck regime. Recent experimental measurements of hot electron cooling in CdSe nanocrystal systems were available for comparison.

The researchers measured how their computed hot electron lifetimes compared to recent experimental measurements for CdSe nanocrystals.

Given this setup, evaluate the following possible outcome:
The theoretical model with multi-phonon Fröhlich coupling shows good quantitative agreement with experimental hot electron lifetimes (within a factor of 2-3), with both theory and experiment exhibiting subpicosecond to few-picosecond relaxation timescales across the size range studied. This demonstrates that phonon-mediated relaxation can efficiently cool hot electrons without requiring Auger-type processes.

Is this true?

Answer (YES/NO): NO